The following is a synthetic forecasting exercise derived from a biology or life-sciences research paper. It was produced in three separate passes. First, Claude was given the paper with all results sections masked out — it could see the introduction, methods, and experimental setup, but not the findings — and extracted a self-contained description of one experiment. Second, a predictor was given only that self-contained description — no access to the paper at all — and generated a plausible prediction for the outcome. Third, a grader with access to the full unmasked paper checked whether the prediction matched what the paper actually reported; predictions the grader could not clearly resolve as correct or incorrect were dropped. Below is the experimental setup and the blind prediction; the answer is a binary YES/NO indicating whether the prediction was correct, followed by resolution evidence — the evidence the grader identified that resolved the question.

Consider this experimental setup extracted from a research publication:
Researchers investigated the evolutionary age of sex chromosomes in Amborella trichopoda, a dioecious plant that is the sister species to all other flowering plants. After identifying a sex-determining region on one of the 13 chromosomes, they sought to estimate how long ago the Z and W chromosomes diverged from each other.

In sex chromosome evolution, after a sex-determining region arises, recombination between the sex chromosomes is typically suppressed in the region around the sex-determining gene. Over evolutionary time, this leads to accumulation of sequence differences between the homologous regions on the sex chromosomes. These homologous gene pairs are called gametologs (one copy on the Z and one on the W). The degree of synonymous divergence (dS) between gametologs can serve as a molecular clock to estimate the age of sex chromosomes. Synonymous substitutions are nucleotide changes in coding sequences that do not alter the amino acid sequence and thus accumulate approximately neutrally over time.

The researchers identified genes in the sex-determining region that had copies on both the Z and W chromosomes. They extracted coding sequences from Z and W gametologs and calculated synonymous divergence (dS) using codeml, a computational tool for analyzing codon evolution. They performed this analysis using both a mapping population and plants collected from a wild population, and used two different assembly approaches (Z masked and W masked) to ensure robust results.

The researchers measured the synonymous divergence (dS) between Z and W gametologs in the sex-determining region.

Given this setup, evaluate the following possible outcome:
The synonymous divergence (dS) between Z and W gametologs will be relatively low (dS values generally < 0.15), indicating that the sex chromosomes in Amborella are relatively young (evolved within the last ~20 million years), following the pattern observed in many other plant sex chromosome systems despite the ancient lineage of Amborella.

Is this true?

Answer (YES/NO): NO